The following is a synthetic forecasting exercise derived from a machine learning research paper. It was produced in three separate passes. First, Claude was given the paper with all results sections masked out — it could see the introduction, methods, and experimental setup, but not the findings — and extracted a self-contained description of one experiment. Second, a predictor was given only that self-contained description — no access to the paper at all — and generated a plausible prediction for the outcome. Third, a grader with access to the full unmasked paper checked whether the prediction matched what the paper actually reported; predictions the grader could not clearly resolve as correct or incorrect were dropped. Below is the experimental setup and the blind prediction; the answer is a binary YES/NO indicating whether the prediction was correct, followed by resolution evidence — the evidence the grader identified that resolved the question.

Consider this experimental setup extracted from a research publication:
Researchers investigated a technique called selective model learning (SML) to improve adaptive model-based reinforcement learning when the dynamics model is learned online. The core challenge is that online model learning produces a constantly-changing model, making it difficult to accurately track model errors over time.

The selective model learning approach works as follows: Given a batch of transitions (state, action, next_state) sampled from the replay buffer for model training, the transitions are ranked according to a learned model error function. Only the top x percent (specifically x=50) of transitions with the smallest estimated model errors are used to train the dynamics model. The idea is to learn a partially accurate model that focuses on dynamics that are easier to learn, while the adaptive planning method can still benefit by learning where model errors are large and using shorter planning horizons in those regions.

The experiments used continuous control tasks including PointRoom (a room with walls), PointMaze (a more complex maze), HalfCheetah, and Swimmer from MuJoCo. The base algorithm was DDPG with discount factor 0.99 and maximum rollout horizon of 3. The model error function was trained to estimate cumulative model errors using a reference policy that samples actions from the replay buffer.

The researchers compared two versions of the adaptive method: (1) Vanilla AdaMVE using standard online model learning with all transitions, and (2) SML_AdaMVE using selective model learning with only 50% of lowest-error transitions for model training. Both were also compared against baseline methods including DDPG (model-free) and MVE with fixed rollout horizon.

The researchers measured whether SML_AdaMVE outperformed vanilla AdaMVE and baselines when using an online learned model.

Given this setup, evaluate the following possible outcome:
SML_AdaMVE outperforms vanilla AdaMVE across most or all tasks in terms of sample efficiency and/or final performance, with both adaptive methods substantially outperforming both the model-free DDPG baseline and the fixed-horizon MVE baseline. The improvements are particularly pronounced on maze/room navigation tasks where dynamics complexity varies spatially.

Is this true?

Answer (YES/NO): NO